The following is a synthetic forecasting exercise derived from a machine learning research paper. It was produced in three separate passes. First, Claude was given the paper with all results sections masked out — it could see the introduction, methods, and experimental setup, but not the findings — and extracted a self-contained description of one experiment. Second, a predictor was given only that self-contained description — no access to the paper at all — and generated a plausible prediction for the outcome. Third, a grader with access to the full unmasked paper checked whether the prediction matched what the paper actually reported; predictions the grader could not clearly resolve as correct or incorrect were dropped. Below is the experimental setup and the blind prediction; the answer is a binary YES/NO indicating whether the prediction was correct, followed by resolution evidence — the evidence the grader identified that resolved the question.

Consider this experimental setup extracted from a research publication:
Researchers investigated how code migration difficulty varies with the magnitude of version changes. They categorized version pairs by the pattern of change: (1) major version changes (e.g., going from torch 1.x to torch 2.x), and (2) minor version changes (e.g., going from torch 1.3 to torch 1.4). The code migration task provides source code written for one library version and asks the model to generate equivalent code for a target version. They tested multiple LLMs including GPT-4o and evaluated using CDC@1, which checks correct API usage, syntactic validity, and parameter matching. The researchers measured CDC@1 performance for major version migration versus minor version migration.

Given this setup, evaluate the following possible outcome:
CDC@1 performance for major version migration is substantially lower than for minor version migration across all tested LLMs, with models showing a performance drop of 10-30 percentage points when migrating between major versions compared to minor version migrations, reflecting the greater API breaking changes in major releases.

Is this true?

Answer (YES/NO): NO